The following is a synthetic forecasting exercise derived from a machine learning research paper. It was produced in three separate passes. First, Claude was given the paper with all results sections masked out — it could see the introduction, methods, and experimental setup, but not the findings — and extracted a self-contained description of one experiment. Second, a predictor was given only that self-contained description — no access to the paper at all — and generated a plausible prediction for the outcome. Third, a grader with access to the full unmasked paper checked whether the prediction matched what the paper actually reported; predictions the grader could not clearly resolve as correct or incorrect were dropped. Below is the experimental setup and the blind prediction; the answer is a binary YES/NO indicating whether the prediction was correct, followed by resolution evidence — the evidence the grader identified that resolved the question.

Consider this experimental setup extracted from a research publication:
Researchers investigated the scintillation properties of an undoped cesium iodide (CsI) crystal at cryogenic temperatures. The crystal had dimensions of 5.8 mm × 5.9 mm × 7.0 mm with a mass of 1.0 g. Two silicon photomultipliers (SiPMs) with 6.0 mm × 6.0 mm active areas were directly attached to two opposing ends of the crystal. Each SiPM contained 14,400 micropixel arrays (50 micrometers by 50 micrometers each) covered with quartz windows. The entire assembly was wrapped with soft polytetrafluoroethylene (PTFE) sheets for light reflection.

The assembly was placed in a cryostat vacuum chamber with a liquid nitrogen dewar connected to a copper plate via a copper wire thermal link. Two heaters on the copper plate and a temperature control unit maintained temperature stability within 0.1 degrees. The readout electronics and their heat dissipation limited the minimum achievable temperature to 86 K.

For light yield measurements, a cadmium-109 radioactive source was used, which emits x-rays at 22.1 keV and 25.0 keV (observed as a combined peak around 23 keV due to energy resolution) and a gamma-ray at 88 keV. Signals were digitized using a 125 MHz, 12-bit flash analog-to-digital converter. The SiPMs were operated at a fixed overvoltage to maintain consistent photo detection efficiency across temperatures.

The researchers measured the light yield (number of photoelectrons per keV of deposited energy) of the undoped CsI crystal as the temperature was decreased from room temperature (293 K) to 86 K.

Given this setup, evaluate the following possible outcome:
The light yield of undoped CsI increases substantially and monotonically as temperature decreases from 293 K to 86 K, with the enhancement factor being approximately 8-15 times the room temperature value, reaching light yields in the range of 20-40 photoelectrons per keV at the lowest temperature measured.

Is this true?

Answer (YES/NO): NO